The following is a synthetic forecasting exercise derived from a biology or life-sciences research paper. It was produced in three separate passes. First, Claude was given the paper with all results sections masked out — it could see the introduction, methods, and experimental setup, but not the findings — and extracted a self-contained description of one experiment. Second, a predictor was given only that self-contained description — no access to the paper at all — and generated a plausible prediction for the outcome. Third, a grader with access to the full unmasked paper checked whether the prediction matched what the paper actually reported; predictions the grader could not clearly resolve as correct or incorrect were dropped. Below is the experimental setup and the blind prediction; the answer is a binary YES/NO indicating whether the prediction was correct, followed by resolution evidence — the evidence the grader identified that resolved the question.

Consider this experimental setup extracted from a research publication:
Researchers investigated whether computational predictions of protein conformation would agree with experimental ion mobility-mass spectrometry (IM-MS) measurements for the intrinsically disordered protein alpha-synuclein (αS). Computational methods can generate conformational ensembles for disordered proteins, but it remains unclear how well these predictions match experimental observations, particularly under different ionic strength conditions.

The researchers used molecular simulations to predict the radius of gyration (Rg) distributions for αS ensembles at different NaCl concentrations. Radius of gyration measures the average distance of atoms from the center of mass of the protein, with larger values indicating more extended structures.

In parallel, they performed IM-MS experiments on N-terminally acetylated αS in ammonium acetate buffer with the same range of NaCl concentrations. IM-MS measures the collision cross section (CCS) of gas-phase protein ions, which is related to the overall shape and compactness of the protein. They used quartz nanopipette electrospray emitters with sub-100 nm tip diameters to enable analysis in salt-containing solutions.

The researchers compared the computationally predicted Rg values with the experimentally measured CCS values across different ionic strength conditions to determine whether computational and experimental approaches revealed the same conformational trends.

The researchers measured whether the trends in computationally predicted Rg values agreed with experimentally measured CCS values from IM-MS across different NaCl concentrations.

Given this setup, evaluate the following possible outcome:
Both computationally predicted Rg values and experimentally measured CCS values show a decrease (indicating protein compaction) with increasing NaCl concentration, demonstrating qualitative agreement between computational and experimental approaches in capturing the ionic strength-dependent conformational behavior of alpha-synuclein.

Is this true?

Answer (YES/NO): NO